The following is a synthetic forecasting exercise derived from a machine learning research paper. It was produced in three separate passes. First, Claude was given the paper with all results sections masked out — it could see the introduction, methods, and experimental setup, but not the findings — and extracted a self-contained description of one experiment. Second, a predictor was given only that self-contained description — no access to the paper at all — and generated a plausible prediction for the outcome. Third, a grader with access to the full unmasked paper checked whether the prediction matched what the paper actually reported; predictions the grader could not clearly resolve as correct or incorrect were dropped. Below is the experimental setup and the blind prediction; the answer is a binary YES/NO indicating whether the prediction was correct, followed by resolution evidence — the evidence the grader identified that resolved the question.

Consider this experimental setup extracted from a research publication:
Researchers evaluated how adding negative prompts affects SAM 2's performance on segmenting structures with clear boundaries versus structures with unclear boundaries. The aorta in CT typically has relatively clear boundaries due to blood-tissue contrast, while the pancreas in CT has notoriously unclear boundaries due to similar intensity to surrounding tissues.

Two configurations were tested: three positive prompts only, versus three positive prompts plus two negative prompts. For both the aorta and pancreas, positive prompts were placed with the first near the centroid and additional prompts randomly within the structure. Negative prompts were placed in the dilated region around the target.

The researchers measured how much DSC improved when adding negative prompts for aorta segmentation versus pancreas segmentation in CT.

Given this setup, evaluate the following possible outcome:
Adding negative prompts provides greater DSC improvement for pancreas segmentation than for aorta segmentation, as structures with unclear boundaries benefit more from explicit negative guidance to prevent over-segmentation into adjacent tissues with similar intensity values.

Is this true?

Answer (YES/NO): YES